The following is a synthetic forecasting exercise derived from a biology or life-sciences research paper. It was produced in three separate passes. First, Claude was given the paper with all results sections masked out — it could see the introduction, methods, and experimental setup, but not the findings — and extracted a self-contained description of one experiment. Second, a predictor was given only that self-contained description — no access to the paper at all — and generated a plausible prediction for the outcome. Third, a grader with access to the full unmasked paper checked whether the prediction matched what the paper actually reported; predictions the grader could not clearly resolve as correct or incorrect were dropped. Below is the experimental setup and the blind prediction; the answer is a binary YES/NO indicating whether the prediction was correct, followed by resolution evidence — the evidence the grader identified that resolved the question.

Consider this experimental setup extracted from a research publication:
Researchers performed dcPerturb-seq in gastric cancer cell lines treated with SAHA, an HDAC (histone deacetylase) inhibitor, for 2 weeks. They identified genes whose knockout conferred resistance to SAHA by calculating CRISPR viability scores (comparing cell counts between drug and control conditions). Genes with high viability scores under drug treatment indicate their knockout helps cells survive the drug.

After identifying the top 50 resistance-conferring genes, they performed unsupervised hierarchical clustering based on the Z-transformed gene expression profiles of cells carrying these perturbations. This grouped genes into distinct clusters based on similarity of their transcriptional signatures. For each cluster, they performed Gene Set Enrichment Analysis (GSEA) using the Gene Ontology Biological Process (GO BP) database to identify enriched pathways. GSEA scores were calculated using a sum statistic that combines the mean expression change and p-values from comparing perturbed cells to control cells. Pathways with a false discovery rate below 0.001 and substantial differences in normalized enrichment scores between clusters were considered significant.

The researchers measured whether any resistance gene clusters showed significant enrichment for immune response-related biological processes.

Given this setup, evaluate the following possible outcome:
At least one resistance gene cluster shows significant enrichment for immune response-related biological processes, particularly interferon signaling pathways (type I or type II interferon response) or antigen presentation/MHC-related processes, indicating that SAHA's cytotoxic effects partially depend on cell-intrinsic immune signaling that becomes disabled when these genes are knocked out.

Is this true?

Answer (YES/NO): NO